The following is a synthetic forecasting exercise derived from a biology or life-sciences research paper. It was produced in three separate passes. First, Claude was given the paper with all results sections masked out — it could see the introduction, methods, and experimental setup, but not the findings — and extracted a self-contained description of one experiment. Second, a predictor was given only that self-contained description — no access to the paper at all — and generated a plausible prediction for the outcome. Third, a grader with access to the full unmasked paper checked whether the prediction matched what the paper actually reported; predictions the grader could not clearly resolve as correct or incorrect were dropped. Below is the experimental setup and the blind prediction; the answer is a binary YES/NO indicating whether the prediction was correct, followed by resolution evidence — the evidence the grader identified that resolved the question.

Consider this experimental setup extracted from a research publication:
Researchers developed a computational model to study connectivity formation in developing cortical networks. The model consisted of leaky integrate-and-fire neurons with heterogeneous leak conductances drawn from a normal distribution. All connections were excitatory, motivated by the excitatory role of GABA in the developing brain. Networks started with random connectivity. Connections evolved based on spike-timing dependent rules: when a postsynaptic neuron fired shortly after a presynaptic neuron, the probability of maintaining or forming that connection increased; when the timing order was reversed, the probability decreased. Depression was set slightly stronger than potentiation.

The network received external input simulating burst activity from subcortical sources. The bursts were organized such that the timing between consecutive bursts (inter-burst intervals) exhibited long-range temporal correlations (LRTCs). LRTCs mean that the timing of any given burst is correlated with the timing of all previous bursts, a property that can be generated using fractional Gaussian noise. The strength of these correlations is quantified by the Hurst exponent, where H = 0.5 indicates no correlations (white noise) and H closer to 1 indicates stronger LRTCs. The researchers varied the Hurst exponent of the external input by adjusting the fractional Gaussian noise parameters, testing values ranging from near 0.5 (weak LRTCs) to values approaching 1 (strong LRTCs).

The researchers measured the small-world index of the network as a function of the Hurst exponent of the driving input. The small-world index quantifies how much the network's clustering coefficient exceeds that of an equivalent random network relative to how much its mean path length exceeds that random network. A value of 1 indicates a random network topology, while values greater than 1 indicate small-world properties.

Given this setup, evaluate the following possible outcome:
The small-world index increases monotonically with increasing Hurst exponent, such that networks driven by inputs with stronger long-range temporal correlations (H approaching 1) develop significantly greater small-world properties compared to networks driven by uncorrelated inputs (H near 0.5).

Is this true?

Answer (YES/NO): YES